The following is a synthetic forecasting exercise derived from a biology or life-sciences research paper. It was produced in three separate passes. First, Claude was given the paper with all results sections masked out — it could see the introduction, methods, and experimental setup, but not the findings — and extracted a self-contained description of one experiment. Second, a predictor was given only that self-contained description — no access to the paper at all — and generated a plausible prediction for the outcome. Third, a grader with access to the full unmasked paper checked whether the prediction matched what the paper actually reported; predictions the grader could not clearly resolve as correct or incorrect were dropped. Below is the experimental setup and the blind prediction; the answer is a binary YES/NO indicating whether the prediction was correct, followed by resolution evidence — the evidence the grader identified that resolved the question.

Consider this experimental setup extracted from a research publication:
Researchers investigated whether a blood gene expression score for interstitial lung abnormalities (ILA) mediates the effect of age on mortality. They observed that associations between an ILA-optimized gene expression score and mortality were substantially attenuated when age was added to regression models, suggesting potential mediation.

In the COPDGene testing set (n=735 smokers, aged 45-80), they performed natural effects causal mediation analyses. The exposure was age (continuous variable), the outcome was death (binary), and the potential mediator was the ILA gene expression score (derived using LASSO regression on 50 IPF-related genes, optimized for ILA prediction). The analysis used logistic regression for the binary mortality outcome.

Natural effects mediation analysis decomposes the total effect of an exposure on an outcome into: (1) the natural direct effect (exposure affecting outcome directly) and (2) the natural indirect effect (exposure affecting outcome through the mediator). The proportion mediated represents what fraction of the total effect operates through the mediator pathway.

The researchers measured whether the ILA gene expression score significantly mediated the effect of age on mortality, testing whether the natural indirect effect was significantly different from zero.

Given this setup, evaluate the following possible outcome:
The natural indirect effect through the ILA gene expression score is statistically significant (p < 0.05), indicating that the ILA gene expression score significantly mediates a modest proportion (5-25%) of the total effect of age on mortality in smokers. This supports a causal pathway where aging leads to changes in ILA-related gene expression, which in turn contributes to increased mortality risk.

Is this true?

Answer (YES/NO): YES